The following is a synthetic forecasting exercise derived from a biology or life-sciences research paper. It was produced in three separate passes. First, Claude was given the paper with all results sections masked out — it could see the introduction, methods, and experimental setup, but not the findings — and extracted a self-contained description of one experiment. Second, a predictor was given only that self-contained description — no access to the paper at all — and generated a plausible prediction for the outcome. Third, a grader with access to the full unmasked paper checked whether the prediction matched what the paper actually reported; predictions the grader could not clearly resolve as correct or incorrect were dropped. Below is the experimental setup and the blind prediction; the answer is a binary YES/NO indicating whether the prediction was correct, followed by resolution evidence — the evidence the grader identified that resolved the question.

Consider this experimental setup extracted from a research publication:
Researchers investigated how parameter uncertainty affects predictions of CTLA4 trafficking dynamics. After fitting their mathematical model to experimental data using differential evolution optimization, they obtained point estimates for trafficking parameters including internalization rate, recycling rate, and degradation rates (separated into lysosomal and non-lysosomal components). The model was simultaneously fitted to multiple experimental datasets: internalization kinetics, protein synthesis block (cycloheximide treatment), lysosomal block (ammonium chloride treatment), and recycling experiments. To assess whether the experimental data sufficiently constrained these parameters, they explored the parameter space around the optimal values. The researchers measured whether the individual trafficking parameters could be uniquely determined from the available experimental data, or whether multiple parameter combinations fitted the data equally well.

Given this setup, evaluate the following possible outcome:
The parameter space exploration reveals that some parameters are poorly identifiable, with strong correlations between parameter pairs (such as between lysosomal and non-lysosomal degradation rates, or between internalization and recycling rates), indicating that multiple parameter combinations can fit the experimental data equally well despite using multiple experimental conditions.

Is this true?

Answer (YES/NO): NO